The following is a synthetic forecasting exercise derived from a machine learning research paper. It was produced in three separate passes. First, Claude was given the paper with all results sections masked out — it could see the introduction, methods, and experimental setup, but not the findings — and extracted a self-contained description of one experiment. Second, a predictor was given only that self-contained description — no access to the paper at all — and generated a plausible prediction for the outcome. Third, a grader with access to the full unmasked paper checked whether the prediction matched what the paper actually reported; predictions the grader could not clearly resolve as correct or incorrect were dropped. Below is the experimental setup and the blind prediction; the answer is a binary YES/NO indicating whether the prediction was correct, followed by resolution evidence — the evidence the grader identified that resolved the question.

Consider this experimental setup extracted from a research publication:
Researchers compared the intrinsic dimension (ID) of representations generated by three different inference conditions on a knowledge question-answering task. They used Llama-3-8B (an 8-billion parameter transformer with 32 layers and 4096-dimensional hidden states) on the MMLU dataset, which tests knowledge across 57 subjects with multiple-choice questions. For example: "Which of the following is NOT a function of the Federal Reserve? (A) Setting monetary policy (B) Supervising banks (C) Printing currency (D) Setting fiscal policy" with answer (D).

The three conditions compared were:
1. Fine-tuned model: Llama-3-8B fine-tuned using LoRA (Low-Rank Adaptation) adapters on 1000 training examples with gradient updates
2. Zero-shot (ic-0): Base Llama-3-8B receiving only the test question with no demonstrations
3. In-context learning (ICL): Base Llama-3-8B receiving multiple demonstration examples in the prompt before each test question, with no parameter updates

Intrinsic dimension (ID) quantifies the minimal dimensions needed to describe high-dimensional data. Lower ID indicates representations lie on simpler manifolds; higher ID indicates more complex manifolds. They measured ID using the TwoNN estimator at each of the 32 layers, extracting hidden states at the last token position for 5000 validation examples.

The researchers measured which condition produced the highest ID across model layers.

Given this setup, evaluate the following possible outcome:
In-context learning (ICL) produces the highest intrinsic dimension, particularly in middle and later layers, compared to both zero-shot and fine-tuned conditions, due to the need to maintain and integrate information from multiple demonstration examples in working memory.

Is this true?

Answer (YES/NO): YES